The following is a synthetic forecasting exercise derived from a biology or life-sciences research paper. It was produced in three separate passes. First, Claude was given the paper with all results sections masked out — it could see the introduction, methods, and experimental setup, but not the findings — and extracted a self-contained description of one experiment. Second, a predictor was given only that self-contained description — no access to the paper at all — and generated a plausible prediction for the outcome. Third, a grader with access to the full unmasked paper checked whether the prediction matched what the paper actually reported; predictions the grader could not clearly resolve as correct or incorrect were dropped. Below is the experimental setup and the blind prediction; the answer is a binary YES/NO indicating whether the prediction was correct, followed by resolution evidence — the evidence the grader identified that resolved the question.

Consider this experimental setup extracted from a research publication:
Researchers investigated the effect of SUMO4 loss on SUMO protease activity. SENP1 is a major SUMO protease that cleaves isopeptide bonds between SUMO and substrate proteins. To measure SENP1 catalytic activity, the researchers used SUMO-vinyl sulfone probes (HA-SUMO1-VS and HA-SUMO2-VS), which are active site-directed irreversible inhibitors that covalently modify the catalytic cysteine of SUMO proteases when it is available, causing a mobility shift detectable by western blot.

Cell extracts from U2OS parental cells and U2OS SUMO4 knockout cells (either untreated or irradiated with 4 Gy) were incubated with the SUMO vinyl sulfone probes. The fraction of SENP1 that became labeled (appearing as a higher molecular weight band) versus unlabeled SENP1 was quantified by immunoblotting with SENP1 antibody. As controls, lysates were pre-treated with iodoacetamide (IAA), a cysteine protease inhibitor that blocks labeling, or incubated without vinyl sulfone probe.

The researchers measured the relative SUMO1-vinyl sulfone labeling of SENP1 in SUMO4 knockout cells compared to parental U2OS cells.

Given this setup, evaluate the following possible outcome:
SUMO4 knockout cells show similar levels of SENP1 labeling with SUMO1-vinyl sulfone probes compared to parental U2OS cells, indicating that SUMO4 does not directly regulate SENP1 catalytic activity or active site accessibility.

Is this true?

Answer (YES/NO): NO